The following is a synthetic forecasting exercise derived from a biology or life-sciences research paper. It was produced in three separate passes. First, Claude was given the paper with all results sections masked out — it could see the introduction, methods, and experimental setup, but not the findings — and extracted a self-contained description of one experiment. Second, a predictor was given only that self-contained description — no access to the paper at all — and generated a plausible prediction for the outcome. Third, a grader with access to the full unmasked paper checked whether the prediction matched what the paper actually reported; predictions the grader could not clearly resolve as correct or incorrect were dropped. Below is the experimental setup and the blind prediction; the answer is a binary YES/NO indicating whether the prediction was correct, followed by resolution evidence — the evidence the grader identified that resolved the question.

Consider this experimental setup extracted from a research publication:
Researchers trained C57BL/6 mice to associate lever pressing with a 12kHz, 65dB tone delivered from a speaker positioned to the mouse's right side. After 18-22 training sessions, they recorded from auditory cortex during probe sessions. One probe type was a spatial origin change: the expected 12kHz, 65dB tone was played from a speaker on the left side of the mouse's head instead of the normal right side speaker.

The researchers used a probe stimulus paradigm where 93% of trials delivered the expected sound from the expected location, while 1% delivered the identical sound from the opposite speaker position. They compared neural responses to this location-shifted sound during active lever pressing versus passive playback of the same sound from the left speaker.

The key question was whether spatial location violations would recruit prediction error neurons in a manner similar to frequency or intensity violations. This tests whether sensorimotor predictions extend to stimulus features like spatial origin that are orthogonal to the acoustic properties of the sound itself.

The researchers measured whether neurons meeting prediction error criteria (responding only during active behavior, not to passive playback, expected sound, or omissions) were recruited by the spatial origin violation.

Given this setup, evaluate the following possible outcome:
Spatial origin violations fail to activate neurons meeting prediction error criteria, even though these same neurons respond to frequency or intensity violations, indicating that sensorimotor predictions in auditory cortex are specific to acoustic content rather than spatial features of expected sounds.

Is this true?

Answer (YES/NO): NO